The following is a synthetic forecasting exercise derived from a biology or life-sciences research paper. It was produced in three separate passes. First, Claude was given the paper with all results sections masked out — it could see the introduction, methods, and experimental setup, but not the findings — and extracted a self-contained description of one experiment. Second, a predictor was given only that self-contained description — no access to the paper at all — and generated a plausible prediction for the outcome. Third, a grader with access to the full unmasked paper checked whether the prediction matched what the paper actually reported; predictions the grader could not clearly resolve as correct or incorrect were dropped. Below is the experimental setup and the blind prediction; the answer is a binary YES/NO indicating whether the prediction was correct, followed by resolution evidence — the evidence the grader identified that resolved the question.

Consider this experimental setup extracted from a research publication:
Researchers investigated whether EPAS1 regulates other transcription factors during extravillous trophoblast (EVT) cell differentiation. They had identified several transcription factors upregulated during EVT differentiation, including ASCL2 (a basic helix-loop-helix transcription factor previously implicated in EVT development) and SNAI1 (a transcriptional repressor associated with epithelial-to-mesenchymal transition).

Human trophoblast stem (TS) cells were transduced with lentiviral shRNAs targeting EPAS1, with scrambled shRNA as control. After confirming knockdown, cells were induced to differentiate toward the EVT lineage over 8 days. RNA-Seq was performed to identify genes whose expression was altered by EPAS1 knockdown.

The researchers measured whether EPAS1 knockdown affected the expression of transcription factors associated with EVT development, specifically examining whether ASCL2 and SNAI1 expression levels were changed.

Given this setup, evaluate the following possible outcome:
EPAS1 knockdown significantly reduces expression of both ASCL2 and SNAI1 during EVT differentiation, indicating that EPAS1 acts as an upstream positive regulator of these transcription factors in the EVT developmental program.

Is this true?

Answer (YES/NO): YES